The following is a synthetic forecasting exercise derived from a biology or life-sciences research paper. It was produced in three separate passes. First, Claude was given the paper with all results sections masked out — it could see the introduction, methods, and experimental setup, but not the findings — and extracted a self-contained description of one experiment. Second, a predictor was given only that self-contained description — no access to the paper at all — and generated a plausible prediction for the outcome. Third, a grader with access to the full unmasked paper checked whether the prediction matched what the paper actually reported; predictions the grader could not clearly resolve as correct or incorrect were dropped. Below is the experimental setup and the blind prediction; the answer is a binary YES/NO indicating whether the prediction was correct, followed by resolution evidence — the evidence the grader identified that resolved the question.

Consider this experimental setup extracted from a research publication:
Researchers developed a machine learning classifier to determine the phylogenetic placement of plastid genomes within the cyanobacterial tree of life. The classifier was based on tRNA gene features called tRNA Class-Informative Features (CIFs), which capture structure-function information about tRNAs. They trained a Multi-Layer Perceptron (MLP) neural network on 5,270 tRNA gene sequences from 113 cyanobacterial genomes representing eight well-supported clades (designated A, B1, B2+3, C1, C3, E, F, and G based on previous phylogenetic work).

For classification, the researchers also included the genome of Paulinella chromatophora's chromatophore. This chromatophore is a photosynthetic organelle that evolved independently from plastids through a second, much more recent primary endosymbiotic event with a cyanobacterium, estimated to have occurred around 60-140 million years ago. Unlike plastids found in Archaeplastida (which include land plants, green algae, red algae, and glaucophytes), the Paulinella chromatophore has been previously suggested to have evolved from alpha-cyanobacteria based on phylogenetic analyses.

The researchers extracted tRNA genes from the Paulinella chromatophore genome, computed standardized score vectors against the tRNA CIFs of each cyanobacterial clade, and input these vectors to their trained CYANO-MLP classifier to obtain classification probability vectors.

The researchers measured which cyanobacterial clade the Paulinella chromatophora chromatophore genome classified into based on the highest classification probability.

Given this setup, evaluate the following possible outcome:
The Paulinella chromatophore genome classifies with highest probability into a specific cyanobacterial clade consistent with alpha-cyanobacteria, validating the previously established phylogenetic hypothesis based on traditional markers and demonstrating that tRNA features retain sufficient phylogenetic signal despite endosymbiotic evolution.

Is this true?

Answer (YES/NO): YES